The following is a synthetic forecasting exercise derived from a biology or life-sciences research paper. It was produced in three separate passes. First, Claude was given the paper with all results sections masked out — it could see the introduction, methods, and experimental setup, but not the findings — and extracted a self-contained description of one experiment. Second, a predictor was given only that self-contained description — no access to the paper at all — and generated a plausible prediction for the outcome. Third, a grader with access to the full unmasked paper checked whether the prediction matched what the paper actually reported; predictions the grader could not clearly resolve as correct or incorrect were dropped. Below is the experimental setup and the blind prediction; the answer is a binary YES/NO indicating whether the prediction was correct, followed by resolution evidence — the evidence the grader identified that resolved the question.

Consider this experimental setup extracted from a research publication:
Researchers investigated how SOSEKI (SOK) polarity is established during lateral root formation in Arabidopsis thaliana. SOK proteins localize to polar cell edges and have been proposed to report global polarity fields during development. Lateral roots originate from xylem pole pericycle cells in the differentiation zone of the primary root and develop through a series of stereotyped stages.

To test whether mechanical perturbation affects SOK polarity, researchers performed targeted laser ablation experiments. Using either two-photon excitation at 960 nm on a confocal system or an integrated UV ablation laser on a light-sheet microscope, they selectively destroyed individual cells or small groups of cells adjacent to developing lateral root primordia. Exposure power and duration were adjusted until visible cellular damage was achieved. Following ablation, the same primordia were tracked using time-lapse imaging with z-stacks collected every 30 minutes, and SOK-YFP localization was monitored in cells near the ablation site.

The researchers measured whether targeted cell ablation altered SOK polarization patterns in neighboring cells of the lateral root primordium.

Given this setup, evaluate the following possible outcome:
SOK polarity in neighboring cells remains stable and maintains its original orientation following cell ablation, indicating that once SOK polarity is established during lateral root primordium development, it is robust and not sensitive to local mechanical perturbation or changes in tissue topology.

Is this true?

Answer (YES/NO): NO